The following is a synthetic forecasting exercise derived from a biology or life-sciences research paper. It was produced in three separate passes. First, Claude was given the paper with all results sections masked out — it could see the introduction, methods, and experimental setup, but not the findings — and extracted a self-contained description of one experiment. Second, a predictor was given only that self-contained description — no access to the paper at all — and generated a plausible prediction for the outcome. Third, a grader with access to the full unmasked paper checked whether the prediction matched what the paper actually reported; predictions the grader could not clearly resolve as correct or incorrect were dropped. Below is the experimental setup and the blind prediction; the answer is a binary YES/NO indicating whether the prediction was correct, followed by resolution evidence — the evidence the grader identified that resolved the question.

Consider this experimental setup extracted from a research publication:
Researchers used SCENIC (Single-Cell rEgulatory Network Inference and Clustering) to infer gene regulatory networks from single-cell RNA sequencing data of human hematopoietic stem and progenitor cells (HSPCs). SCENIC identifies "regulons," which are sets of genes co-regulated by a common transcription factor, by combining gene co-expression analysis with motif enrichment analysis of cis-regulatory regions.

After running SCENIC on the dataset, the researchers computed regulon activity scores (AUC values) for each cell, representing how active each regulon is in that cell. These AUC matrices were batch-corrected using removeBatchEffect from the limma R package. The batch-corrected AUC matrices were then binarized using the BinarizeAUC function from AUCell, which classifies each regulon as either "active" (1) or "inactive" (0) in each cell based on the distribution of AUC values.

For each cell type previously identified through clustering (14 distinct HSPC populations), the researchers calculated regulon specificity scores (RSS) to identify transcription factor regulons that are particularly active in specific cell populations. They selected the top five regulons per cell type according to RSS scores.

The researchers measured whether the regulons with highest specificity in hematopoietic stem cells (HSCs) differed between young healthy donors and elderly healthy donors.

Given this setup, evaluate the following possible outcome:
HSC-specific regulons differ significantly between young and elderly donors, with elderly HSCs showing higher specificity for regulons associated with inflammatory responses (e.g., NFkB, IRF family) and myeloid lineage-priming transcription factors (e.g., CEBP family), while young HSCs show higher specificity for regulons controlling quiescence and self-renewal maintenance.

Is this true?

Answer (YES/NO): NO